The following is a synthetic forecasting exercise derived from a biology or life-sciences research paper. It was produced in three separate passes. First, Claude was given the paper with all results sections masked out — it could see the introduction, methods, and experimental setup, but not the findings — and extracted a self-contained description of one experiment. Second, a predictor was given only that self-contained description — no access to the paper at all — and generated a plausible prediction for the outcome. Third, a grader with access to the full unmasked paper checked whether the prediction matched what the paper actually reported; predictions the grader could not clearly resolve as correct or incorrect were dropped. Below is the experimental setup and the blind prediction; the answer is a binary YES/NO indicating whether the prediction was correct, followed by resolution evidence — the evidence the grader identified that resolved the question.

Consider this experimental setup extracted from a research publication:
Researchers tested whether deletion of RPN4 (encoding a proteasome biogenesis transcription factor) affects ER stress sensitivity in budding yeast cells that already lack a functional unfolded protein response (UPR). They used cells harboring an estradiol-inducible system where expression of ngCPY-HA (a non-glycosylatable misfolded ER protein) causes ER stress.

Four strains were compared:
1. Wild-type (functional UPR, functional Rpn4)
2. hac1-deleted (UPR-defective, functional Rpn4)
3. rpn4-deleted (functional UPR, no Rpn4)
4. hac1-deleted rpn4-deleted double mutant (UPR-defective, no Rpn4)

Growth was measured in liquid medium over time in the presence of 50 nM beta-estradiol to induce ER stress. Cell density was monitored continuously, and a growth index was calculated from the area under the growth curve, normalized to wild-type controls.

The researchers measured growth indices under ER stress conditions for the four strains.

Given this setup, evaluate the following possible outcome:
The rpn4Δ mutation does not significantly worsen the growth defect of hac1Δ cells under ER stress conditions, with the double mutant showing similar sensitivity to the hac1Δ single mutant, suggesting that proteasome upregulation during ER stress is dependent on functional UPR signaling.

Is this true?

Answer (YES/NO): NO